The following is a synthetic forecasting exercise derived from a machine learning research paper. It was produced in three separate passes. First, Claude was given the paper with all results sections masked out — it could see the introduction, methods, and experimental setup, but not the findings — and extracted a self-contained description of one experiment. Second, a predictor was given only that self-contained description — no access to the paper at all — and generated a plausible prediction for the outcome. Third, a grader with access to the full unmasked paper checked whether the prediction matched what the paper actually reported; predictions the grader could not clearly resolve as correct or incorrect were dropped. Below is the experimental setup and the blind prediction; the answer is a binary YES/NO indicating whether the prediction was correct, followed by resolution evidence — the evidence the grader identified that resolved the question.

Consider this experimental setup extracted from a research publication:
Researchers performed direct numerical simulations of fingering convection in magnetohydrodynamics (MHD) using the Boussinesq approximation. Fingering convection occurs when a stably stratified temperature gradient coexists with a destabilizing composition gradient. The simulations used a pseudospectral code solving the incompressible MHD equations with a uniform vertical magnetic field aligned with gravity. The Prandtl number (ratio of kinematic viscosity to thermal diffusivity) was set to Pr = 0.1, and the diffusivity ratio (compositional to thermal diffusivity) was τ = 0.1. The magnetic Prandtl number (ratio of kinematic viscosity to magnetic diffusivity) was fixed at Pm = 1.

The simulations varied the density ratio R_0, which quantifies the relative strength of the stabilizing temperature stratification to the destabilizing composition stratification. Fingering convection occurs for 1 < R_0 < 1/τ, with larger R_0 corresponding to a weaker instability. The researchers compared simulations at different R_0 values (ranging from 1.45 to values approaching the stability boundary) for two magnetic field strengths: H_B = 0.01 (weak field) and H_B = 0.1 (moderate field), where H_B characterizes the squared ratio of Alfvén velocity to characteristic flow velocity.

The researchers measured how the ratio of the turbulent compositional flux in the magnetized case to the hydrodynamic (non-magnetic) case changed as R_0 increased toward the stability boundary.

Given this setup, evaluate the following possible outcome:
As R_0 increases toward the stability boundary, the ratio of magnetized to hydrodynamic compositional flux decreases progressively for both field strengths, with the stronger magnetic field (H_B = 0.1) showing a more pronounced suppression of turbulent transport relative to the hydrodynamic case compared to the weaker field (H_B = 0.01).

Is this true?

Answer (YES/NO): NO